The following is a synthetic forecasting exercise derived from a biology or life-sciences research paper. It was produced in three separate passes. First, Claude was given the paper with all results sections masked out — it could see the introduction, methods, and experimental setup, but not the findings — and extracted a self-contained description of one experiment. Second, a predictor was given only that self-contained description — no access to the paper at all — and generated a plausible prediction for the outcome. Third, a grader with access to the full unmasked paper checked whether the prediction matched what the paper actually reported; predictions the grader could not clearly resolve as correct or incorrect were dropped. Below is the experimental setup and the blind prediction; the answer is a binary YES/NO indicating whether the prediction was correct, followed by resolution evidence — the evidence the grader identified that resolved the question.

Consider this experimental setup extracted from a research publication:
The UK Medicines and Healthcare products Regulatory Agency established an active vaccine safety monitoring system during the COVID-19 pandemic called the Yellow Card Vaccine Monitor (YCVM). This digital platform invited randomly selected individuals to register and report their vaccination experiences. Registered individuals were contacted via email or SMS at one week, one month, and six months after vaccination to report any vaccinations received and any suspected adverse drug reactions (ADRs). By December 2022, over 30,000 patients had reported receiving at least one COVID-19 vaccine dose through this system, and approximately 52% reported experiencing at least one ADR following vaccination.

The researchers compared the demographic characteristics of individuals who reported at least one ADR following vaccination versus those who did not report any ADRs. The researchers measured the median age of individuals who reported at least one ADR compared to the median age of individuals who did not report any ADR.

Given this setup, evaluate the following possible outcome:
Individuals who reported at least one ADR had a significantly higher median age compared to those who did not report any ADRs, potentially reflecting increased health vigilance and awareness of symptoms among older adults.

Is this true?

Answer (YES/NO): NO